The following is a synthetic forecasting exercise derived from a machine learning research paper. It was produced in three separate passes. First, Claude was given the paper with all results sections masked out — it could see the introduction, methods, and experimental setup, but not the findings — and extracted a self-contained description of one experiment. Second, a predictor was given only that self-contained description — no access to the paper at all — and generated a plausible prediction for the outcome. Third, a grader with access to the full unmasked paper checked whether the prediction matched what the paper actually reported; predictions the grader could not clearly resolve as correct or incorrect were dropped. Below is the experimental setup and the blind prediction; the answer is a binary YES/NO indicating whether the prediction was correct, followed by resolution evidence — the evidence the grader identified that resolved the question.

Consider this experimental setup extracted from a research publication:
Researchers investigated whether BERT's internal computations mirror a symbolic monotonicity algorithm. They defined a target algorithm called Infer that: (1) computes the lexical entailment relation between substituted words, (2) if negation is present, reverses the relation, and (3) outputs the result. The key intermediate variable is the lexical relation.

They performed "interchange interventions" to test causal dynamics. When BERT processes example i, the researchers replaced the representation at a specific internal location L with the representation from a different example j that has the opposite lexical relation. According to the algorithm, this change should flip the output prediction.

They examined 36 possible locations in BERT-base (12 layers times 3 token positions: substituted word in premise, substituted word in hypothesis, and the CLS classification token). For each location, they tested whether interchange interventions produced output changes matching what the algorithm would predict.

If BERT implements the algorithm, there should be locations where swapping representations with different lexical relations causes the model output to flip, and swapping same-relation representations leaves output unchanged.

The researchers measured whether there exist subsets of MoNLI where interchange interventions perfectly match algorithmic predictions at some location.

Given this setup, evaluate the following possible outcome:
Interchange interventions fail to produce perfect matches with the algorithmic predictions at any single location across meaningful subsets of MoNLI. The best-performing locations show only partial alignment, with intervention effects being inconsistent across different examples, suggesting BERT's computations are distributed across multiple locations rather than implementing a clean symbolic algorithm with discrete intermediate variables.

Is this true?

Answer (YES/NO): NO